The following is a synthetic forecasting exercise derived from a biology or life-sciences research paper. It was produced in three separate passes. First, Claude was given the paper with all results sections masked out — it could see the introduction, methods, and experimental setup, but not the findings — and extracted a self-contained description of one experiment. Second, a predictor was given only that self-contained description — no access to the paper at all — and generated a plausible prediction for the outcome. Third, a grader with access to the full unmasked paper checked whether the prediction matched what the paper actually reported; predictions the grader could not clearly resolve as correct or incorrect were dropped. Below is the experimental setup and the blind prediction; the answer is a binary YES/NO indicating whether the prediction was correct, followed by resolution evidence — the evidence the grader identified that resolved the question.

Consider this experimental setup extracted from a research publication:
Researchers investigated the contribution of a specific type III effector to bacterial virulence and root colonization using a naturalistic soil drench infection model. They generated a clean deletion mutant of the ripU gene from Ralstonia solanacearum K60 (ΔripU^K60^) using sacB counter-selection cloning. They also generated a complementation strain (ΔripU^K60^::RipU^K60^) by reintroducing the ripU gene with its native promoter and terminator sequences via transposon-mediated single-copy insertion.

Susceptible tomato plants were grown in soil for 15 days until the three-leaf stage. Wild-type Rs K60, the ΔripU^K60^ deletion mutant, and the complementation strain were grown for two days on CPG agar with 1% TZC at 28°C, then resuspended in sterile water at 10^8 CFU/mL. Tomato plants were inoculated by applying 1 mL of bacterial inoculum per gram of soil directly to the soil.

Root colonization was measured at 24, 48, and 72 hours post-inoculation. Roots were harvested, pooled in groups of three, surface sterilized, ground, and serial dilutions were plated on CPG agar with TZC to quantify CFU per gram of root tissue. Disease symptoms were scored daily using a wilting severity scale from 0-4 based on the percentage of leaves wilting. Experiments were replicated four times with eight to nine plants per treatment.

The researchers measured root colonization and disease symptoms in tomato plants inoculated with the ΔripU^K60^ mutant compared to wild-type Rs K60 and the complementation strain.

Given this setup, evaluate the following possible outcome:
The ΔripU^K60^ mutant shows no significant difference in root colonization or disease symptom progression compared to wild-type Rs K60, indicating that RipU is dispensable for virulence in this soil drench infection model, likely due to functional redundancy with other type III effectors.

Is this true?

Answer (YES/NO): NO